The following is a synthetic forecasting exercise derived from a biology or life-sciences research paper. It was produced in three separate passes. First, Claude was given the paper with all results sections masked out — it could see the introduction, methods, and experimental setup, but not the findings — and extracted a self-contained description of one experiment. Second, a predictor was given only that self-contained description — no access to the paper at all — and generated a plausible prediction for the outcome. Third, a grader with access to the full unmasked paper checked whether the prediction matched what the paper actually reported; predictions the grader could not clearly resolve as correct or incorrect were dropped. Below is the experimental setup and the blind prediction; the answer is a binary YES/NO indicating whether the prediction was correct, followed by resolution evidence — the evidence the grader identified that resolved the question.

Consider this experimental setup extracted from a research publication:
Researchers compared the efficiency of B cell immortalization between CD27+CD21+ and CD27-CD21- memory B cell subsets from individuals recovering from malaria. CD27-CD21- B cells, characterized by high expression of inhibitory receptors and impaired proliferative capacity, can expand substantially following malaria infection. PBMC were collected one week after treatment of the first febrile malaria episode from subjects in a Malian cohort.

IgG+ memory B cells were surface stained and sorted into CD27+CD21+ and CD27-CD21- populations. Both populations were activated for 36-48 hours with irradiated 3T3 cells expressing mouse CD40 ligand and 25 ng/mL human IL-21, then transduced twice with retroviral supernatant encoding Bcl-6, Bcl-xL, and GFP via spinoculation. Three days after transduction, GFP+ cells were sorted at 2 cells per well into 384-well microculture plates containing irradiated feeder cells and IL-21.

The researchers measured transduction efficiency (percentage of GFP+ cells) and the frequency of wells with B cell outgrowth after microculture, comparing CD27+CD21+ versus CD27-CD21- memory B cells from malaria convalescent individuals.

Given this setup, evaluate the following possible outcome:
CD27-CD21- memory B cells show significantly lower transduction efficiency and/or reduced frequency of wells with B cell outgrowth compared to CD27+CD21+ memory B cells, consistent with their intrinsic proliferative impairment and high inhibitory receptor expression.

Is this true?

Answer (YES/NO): YES